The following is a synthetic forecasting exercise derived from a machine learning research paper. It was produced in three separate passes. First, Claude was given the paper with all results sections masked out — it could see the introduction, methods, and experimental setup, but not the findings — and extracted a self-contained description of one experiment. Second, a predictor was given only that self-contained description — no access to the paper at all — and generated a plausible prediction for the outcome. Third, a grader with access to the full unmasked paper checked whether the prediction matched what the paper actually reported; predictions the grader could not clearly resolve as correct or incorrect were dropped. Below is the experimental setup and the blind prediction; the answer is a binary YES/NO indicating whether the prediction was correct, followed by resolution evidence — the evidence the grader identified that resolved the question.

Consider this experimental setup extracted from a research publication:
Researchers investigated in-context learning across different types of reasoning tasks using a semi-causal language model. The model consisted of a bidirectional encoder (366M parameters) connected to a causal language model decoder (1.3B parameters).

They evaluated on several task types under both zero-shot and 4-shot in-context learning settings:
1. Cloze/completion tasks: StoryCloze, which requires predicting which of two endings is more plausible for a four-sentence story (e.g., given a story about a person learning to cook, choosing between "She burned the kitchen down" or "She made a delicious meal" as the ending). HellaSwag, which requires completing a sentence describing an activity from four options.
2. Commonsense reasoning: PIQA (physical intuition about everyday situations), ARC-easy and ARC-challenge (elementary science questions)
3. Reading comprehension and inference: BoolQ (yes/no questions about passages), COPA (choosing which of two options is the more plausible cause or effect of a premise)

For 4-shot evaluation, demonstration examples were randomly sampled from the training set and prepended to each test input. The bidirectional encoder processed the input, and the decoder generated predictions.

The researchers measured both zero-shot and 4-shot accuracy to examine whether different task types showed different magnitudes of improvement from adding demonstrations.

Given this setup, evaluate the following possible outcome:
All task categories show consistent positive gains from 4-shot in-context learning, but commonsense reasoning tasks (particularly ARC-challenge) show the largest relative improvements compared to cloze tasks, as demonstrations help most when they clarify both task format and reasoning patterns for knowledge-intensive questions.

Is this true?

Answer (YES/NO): NO